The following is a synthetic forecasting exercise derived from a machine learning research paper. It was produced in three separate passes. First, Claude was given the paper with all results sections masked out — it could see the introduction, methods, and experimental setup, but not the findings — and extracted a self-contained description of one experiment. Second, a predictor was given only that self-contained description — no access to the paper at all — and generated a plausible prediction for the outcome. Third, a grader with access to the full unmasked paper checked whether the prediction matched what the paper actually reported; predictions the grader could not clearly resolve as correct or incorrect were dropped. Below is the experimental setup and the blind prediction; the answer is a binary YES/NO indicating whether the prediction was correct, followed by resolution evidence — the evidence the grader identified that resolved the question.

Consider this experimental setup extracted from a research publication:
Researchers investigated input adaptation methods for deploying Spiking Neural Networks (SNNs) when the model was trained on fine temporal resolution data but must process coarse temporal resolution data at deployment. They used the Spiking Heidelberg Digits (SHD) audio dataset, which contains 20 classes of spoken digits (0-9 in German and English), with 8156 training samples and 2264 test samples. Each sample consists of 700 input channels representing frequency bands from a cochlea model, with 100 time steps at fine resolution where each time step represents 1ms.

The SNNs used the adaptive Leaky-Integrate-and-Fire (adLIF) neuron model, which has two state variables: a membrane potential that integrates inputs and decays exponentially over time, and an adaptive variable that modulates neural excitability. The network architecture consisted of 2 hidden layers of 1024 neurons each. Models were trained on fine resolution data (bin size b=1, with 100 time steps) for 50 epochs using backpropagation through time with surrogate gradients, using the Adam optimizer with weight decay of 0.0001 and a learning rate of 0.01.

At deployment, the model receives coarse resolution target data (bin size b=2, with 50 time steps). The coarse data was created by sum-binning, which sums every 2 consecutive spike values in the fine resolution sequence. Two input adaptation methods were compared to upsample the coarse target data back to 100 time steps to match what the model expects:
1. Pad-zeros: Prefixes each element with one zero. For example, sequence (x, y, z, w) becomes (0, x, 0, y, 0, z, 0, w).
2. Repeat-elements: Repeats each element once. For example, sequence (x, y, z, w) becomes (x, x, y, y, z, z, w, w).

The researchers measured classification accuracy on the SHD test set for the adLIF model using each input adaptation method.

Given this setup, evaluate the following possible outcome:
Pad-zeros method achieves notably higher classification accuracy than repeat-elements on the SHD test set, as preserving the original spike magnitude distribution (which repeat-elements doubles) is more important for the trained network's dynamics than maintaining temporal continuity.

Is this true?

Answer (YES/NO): NO